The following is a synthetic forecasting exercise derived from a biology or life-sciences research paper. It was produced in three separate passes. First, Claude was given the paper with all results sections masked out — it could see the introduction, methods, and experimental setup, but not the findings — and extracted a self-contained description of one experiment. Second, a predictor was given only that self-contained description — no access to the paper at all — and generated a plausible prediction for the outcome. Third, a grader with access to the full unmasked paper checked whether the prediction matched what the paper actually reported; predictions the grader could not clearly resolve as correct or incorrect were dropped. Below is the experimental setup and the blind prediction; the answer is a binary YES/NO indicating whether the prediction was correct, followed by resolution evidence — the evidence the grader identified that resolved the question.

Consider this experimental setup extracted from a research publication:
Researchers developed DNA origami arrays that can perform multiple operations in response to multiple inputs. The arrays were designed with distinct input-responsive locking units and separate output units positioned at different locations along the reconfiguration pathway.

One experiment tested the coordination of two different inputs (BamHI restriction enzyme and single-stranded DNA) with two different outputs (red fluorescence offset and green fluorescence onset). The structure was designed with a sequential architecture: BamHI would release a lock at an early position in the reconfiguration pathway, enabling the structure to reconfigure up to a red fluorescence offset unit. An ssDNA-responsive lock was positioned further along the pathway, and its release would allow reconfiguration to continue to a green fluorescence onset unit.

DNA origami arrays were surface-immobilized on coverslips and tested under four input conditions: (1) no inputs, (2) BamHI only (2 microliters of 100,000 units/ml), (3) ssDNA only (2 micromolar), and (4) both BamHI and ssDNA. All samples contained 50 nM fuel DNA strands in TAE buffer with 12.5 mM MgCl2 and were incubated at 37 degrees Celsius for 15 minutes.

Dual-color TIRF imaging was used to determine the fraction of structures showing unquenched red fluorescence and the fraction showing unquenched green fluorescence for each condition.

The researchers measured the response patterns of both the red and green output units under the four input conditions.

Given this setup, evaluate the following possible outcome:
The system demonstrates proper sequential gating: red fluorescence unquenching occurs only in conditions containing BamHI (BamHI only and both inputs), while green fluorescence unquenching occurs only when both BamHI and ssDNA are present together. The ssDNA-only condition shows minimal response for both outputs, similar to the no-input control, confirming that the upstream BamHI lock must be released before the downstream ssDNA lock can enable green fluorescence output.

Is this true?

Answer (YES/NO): NO